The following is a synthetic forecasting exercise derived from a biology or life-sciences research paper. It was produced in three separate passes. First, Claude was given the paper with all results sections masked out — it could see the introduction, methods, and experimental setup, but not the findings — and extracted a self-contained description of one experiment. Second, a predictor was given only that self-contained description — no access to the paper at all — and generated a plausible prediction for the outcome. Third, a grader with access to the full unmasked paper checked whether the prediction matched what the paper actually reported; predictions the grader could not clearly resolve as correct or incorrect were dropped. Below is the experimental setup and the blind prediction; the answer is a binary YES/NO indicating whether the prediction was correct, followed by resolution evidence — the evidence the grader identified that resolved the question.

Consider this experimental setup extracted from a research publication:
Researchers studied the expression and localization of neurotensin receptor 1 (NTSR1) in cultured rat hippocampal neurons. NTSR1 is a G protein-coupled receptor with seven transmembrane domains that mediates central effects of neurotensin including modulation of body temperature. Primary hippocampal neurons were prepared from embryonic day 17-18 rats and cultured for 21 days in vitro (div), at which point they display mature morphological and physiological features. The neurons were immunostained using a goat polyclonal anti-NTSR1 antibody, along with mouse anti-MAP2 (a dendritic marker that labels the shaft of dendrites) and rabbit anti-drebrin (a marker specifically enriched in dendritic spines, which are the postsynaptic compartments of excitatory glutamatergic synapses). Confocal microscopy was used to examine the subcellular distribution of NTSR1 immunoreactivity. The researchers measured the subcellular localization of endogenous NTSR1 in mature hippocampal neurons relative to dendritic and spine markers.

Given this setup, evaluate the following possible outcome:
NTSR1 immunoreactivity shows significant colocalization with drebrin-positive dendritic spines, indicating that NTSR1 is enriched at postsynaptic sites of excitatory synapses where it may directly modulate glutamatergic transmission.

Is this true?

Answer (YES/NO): NO